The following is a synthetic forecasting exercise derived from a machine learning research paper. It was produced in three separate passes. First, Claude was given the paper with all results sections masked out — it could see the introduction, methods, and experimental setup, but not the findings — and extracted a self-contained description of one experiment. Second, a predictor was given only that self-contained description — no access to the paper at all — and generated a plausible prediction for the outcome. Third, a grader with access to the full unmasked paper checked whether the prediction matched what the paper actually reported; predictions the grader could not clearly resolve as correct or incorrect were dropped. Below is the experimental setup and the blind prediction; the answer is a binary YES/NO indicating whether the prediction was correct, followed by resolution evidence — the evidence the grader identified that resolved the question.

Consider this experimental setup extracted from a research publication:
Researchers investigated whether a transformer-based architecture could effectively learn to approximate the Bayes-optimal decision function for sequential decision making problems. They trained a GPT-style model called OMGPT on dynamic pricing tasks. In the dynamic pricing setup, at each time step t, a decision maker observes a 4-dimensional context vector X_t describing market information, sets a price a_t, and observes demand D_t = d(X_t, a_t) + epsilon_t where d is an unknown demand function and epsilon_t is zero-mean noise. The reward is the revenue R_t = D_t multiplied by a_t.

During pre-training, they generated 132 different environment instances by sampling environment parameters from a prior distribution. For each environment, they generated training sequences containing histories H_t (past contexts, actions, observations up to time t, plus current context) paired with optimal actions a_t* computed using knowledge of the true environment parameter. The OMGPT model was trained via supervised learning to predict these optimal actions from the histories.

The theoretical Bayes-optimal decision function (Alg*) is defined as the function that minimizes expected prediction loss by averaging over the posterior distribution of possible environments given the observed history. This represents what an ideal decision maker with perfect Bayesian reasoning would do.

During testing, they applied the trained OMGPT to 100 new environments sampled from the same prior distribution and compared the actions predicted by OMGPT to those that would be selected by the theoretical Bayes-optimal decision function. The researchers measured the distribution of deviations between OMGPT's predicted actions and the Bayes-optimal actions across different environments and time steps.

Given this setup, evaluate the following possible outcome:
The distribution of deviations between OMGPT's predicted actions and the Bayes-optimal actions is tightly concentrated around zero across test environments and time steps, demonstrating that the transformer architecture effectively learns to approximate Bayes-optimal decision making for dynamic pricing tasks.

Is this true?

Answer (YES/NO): YES